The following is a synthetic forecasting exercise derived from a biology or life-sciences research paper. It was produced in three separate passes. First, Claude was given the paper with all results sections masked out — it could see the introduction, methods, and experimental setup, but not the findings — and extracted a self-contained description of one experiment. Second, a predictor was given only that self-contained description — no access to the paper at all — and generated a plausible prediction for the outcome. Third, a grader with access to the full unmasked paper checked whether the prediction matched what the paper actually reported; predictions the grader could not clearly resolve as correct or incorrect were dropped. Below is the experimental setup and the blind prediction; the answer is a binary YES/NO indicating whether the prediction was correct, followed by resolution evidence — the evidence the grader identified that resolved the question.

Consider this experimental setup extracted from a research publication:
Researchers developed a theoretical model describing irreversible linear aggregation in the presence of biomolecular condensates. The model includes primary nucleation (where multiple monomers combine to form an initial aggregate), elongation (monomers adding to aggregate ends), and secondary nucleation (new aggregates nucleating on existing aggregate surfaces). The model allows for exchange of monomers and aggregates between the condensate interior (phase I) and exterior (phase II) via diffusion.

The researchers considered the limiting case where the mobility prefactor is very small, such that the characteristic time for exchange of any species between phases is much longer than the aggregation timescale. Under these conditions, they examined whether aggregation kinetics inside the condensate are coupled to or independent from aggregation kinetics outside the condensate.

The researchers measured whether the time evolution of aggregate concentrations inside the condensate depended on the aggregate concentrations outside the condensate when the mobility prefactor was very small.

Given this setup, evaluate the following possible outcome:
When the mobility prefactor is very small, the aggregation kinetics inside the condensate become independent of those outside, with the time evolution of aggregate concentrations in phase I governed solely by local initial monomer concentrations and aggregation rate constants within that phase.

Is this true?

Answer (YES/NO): YES